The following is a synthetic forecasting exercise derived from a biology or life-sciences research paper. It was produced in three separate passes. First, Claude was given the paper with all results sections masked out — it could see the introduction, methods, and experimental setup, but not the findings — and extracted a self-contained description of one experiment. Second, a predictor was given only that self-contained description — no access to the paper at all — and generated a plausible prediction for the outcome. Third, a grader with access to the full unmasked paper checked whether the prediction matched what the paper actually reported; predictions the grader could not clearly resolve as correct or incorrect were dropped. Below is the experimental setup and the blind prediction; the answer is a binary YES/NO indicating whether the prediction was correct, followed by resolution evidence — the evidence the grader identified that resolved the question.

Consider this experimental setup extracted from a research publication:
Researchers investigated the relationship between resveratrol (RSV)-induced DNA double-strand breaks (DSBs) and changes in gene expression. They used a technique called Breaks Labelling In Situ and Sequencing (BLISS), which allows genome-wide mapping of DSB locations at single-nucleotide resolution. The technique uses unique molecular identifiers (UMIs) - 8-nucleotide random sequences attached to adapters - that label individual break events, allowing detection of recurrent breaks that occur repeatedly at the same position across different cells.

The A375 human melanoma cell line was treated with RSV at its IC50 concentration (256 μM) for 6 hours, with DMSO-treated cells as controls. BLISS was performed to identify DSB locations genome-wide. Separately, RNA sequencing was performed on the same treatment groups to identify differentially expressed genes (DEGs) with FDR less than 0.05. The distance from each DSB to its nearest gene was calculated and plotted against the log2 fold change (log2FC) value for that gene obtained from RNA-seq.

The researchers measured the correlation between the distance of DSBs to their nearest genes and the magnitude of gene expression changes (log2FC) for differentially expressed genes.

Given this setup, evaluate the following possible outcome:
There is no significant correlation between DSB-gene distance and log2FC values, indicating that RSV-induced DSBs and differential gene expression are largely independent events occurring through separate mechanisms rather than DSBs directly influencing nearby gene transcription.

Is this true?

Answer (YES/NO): NO